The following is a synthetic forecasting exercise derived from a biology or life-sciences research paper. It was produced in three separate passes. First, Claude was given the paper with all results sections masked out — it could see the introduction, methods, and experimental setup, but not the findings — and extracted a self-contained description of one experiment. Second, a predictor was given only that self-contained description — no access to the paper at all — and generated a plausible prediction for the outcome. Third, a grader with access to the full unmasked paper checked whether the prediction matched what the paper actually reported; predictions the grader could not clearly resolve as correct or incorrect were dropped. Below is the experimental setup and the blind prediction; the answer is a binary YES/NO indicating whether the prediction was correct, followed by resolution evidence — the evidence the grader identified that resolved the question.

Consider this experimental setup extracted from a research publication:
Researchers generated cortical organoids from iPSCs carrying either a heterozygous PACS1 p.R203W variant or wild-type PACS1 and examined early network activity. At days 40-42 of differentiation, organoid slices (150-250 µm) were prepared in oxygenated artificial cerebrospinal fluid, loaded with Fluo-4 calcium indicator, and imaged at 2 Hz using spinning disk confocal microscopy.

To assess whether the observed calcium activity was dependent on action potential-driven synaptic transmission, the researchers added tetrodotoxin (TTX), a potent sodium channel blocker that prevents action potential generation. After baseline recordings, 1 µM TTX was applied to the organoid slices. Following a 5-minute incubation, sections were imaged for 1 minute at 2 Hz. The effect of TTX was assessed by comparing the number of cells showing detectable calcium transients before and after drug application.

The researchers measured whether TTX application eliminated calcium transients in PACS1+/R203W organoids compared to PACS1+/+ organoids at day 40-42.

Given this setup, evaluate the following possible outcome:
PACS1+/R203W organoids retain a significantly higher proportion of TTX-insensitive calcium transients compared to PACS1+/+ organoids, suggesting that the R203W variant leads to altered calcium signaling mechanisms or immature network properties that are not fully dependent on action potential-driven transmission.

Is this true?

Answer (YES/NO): NO